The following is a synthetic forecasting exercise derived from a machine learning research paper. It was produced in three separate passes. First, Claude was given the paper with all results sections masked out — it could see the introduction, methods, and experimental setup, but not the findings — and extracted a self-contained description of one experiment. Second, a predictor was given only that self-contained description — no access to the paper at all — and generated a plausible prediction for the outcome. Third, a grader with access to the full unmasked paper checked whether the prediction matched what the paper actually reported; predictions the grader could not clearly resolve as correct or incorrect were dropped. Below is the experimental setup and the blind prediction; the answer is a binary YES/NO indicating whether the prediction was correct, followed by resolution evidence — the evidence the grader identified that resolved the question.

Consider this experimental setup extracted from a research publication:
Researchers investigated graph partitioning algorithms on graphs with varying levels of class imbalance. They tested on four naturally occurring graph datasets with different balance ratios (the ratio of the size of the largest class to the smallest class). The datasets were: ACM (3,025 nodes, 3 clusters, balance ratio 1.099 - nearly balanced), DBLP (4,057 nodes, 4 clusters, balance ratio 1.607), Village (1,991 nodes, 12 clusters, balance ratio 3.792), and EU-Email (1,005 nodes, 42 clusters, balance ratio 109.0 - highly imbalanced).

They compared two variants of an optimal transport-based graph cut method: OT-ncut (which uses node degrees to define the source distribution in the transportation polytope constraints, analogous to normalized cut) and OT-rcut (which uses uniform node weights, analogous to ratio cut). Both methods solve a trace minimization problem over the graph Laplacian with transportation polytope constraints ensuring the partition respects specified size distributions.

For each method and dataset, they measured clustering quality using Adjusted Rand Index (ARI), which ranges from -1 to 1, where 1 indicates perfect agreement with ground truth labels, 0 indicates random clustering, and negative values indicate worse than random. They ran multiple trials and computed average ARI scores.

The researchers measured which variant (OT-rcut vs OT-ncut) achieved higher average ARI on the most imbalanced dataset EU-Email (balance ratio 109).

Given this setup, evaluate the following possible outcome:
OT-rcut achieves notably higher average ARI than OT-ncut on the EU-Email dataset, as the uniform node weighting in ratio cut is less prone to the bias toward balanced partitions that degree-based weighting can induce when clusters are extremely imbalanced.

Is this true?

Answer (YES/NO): NO